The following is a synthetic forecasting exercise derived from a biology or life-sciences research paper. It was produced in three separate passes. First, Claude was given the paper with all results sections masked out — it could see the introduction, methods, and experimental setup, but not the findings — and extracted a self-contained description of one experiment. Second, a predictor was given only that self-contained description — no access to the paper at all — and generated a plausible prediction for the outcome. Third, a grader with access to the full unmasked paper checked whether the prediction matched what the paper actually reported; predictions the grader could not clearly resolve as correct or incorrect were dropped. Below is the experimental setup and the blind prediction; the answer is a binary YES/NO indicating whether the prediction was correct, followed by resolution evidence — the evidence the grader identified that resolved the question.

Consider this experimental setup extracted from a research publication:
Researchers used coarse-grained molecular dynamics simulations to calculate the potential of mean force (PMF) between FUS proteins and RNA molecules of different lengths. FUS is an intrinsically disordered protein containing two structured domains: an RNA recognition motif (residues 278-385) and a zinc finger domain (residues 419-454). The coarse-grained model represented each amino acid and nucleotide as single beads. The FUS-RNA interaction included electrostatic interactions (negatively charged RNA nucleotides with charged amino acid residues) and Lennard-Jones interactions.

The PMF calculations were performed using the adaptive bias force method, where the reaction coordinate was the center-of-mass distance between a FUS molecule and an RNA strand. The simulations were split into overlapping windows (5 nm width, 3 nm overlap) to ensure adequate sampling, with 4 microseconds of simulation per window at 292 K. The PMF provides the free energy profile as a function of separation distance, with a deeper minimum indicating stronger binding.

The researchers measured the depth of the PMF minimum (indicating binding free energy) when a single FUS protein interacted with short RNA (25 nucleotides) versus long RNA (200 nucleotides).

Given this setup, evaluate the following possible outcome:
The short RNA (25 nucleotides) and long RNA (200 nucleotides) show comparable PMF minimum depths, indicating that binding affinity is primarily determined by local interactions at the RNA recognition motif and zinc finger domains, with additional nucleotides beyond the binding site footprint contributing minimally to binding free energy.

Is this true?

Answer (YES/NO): NO